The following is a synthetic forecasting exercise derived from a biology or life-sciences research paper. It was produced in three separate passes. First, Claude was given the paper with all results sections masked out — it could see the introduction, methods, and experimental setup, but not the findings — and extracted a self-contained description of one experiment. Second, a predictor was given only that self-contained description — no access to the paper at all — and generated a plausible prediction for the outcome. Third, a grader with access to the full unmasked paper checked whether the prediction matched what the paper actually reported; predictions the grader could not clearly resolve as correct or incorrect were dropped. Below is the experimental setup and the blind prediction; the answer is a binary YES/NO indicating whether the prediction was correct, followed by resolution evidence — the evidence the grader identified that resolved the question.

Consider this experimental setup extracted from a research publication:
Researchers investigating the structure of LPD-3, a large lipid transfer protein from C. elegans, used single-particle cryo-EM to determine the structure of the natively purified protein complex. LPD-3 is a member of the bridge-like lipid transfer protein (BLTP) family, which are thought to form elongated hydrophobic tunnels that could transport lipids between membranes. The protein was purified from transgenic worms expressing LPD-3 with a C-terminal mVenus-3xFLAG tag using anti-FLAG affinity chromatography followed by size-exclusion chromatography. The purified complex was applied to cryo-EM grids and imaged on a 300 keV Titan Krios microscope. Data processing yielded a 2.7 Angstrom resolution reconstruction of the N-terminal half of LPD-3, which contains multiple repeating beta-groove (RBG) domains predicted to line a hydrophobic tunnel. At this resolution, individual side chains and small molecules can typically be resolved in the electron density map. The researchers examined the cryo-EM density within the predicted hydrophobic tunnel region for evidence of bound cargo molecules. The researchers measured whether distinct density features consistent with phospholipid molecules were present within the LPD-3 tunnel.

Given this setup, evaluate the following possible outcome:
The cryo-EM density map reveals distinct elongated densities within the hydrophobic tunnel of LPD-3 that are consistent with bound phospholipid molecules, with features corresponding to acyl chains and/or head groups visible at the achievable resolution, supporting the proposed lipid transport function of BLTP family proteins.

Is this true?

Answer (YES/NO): YES